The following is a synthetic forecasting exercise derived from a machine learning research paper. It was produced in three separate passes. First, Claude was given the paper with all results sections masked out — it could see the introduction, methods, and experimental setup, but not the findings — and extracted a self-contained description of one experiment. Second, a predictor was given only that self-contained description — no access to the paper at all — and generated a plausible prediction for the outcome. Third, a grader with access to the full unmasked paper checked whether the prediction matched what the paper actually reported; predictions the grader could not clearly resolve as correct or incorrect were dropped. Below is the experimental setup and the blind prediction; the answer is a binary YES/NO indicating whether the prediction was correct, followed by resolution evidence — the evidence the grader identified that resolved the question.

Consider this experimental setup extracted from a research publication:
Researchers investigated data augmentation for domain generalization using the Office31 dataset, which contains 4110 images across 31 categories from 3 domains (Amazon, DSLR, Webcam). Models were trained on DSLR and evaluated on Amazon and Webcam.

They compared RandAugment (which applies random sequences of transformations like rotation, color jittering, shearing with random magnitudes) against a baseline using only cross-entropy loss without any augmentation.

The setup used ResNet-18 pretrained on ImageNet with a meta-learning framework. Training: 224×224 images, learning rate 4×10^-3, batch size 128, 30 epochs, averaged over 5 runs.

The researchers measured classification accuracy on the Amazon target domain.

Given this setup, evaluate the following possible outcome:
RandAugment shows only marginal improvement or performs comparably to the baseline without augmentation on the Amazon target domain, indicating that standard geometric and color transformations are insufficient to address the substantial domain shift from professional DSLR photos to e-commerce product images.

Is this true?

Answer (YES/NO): YES